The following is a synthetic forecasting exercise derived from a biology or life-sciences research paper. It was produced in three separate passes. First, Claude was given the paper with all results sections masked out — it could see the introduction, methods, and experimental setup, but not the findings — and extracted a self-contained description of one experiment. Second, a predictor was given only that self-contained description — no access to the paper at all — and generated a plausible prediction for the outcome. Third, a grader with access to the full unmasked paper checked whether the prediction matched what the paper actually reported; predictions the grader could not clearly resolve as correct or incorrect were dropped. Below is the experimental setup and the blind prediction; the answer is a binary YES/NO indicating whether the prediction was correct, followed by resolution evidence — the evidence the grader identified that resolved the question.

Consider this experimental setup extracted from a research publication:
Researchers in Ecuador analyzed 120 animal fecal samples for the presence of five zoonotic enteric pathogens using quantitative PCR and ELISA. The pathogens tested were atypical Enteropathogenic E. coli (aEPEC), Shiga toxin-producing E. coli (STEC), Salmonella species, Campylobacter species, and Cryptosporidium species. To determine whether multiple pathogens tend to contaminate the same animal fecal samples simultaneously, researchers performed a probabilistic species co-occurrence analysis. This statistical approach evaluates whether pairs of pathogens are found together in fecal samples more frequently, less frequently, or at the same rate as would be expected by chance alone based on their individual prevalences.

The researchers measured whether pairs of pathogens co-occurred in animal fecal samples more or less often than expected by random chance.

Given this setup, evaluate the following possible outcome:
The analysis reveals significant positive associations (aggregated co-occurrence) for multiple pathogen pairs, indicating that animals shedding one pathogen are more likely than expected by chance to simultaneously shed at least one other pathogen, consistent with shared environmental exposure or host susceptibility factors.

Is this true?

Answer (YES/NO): NO